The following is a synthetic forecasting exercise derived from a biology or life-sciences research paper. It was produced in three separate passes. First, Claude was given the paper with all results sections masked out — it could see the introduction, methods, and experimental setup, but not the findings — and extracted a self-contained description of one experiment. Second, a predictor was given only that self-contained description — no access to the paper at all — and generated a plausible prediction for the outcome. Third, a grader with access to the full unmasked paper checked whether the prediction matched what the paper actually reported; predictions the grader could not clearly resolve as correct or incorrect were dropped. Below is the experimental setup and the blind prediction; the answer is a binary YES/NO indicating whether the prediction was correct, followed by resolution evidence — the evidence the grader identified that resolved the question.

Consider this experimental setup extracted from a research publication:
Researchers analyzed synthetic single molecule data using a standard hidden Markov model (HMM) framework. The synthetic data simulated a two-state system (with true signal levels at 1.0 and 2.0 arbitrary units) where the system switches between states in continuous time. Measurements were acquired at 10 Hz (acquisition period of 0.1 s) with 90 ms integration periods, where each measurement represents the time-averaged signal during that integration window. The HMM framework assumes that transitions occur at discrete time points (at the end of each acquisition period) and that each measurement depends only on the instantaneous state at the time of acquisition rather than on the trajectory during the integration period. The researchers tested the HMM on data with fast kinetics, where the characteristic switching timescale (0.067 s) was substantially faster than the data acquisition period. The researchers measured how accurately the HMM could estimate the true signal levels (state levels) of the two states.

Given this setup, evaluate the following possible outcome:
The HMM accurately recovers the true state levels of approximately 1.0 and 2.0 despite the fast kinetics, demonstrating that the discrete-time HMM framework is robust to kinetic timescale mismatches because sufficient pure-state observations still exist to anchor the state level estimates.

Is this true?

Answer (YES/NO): NO